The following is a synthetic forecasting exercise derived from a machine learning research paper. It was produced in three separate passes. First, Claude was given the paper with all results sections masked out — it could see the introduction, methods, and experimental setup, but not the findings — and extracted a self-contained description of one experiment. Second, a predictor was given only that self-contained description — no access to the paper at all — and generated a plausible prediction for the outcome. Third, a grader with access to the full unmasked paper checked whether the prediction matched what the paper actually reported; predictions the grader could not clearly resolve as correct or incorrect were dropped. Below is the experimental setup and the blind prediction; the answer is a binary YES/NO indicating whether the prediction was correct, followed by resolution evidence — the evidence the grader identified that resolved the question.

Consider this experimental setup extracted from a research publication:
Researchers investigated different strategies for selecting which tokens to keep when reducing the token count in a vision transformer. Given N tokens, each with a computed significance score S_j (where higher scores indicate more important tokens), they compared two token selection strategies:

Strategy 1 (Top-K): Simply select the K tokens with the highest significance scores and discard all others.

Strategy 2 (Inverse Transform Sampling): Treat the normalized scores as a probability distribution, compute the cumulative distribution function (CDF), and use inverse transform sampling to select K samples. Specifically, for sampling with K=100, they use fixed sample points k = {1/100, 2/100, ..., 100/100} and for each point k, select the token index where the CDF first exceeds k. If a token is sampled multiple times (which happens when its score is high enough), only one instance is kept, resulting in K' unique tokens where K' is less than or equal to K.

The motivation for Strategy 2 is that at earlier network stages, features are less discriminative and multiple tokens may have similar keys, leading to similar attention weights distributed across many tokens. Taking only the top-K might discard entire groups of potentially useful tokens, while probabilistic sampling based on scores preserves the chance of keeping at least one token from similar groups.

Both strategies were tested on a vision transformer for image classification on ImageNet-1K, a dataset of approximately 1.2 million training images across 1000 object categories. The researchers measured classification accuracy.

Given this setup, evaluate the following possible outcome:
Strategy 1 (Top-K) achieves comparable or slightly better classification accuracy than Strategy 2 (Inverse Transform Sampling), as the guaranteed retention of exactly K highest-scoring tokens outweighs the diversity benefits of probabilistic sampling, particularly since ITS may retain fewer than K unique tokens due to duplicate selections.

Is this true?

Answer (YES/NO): NO